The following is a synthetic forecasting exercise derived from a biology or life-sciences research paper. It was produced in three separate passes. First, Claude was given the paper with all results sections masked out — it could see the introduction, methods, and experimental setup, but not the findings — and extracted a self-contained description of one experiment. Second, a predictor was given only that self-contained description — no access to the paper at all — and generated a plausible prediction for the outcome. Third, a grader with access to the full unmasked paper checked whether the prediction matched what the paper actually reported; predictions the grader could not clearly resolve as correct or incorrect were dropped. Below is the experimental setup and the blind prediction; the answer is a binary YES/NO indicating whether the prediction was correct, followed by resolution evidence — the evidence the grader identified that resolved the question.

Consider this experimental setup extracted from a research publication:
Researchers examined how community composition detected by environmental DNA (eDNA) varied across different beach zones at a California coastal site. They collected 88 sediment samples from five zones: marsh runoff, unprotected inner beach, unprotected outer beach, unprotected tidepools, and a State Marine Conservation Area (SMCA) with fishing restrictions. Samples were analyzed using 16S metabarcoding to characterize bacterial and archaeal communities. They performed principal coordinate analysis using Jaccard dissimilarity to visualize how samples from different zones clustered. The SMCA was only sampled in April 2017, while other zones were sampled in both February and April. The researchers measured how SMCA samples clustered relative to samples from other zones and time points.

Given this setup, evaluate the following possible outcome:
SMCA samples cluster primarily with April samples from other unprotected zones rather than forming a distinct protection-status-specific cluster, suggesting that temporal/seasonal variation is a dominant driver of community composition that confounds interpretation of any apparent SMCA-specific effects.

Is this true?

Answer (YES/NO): YES